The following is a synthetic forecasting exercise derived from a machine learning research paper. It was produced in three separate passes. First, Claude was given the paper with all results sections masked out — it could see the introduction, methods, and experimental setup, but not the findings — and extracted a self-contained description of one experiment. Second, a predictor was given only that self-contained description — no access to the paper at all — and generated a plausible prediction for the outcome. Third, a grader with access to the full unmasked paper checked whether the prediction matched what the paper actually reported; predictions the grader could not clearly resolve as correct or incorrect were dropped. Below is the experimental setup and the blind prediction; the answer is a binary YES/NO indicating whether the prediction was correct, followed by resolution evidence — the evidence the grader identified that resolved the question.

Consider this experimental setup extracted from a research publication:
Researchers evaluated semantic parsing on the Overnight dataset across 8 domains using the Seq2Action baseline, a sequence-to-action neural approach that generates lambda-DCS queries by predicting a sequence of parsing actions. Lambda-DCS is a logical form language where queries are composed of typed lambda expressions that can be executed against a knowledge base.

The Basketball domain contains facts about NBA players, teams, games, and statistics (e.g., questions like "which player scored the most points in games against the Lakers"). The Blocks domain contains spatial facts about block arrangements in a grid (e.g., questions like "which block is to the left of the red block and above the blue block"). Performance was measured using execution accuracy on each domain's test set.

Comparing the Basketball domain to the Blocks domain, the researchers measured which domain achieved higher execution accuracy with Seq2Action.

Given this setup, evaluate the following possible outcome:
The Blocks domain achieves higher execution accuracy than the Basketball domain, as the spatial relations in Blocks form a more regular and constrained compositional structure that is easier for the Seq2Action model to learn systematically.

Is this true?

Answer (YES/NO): NO